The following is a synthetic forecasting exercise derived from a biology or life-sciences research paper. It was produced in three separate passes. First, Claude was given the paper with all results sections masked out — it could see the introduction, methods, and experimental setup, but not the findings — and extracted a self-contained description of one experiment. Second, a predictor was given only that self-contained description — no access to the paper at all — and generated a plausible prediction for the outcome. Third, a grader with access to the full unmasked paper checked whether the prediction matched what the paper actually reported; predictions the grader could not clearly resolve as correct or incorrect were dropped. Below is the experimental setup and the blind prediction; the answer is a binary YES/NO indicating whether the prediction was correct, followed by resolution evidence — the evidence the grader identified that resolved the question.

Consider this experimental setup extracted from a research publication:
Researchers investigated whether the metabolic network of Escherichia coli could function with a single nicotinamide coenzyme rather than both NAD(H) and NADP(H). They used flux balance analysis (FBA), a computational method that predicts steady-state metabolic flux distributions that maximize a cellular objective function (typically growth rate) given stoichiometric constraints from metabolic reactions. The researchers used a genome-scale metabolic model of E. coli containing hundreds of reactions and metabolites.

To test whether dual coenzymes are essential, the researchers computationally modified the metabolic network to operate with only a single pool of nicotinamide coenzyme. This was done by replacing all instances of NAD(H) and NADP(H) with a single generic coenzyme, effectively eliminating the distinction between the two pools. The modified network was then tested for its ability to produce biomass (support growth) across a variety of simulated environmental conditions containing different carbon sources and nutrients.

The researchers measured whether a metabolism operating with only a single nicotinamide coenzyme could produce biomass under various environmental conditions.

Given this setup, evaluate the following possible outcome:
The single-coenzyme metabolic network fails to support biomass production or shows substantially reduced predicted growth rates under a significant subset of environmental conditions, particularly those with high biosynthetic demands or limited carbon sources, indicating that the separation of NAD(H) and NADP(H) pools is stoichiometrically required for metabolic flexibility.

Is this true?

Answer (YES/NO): NO